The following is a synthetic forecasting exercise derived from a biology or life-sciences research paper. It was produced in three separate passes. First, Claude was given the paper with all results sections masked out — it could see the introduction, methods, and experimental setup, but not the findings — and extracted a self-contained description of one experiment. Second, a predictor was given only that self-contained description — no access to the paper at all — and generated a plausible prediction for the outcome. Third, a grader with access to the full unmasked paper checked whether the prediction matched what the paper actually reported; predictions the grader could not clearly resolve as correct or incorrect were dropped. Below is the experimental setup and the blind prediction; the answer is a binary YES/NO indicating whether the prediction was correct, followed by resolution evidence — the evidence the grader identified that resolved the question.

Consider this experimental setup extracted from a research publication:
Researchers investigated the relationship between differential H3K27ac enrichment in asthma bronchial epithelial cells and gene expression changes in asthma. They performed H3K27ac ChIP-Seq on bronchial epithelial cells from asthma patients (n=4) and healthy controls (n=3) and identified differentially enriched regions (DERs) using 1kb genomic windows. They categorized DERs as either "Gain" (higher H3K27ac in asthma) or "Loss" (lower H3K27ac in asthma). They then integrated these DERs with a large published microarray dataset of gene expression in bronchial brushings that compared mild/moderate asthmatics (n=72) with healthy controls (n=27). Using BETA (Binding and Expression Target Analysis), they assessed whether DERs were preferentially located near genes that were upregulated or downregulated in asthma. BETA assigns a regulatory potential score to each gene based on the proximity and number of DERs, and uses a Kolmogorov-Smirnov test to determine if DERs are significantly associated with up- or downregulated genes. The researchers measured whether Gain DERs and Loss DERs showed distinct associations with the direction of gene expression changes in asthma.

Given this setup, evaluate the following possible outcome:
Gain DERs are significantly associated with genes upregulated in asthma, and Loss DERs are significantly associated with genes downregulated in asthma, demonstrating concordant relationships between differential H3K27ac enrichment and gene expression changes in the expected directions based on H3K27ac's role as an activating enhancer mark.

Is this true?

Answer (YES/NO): YES